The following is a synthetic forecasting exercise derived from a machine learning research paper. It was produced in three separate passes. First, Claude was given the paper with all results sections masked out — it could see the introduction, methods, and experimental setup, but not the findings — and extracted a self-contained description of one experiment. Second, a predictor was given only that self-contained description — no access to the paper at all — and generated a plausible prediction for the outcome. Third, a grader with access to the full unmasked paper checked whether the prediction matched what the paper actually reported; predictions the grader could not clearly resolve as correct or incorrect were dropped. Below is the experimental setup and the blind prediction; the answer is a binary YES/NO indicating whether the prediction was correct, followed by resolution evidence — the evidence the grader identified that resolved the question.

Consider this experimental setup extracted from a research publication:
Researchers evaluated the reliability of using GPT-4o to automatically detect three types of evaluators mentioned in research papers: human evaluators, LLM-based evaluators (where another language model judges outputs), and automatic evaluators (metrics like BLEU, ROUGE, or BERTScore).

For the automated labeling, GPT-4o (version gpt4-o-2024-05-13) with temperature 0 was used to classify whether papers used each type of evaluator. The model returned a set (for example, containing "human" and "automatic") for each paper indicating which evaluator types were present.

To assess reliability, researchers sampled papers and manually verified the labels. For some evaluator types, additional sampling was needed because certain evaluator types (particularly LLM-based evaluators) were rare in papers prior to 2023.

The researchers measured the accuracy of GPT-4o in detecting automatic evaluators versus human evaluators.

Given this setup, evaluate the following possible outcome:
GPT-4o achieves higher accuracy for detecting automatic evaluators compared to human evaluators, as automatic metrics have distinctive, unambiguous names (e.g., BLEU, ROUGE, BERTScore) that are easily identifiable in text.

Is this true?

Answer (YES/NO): YES